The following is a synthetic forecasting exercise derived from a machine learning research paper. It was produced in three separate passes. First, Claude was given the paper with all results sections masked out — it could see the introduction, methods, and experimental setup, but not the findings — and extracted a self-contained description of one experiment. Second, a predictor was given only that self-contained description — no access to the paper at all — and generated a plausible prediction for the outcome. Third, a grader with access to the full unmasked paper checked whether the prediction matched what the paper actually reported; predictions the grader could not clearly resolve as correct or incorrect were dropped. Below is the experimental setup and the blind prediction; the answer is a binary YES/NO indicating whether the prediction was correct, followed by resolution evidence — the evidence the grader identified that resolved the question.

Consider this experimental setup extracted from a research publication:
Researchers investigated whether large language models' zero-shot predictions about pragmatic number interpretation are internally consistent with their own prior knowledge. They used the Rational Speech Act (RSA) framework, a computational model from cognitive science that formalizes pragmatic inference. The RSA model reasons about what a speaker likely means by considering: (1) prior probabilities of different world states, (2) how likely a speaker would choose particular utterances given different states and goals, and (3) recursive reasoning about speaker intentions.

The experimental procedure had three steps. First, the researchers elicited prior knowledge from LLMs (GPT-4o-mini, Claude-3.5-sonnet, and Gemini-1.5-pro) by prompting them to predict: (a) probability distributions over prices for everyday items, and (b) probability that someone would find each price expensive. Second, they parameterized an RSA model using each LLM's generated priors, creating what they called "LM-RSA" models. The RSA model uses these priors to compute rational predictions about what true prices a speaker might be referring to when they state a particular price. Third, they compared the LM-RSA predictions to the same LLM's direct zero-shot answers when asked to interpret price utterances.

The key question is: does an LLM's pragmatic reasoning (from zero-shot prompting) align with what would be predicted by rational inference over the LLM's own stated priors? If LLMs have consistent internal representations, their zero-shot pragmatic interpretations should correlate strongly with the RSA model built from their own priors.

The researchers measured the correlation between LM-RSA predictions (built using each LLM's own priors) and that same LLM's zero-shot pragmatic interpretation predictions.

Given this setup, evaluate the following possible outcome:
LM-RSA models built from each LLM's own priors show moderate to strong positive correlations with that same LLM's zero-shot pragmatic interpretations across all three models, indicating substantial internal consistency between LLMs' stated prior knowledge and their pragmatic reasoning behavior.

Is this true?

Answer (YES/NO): NO